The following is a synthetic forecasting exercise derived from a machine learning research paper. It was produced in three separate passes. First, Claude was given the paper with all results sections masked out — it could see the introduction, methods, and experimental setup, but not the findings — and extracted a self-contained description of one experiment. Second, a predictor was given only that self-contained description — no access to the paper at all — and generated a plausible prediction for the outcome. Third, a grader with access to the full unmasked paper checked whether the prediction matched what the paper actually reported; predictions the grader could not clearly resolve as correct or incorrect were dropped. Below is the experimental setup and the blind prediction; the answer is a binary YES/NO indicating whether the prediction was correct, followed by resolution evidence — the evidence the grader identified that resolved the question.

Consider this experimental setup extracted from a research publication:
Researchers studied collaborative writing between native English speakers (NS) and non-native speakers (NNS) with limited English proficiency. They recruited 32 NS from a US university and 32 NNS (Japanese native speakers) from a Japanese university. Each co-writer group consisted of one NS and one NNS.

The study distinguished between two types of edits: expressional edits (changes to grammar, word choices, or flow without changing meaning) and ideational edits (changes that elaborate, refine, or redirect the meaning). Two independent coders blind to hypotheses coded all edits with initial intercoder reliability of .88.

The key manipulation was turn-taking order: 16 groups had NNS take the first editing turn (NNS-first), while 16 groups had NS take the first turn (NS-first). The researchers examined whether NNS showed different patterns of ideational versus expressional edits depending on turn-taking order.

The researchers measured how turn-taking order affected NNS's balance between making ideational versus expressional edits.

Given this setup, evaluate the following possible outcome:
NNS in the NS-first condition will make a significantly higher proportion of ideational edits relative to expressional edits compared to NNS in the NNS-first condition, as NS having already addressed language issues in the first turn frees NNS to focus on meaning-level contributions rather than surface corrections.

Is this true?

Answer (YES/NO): NO